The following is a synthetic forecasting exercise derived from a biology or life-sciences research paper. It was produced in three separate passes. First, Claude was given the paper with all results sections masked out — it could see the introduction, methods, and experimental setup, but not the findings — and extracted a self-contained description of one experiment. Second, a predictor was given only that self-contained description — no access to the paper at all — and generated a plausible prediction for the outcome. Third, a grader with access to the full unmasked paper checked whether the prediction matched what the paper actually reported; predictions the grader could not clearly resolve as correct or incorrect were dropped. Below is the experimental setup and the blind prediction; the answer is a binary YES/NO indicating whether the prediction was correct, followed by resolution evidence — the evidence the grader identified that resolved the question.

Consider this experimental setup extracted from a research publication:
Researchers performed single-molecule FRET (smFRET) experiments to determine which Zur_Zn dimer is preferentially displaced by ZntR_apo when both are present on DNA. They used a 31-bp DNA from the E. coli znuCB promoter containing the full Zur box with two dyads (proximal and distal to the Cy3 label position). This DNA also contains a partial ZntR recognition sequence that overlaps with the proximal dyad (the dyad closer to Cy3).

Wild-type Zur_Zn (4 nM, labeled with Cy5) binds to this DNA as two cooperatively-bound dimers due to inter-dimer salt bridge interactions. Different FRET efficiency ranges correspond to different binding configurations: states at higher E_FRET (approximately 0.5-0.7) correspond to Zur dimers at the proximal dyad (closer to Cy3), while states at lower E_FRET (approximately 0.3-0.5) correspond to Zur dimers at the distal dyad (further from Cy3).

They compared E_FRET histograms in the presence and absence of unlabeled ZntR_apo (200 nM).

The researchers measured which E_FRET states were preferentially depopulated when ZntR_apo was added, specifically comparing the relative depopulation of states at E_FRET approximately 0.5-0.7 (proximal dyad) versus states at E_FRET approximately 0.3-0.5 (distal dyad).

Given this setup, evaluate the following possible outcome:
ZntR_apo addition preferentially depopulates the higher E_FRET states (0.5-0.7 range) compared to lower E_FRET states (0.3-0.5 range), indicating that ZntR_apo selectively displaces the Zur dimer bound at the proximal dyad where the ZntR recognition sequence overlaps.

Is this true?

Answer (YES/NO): YES